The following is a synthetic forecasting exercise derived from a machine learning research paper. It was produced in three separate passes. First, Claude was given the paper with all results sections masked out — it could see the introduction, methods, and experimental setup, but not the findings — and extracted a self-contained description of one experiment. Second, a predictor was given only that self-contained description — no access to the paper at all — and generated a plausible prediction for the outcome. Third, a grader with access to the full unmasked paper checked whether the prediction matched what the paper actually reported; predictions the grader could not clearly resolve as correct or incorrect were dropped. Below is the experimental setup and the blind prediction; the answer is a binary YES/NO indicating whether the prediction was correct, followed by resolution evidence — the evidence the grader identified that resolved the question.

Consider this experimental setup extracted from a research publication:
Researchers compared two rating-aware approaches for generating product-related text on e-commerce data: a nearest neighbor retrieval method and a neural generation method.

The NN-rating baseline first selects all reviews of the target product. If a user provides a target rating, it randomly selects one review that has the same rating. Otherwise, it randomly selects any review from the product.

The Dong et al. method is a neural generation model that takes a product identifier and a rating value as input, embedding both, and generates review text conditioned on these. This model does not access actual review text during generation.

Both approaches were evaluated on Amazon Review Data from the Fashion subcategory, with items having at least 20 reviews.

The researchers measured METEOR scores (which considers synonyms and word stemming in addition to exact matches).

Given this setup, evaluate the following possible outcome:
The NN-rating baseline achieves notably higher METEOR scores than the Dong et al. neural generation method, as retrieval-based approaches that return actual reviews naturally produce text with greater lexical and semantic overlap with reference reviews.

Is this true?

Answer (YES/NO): YES